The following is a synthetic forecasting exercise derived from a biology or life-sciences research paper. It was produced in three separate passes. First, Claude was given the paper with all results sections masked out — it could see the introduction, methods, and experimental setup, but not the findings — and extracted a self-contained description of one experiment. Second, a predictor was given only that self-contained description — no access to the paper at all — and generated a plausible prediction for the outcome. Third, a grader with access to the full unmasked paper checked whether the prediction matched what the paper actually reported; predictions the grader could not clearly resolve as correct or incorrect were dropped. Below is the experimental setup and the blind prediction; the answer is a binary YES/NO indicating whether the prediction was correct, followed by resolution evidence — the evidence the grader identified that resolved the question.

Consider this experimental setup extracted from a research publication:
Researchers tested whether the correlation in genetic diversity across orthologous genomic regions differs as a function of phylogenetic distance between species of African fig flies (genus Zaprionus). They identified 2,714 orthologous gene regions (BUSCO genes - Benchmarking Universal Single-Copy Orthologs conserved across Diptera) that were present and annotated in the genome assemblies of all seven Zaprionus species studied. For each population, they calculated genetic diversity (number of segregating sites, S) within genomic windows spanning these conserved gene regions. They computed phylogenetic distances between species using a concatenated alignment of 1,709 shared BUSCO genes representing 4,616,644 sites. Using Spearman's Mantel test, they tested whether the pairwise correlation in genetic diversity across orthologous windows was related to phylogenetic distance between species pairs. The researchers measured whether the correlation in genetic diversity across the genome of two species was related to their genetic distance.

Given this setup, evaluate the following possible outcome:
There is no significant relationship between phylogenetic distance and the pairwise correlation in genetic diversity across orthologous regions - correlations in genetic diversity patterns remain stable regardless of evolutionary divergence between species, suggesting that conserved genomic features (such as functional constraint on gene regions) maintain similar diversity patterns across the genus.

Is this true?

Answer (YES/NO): NO